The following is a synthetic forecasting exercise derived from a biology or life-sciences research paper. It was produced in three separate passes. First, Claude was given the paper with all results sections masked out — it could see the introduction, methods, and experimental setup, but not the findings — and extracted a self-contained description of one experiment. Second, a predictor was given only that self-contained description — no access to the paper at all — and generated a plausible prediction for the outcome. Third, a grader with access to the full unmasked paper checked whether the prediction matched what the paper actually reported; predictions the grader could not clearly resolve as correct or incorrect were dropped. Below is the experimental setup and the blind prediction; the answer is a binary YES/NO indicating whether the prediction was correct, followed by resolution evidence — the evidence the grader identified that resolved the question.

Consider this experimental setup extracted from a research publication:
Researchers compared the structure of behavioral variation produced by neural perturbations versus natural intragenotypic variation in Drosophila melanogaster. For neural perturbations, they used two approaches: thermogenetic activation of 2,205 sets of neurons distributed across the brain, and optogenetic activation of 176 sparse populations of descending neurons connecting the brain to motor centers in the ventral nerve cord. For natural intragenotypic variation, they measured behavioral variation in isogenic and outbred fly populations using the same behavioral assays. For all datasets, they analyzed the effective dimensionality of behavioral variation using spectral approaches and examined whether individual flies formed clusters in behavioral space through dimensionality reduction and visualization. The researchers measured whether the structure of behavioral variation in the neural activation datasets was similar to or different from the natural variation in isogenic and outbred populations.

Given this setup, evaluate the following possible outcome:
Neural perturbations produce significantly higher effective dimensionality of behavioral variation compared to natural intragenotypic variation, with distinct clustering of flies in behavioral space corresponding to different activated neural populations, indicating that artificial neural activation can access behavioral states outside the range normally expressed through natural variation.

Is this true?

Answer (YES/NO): NO